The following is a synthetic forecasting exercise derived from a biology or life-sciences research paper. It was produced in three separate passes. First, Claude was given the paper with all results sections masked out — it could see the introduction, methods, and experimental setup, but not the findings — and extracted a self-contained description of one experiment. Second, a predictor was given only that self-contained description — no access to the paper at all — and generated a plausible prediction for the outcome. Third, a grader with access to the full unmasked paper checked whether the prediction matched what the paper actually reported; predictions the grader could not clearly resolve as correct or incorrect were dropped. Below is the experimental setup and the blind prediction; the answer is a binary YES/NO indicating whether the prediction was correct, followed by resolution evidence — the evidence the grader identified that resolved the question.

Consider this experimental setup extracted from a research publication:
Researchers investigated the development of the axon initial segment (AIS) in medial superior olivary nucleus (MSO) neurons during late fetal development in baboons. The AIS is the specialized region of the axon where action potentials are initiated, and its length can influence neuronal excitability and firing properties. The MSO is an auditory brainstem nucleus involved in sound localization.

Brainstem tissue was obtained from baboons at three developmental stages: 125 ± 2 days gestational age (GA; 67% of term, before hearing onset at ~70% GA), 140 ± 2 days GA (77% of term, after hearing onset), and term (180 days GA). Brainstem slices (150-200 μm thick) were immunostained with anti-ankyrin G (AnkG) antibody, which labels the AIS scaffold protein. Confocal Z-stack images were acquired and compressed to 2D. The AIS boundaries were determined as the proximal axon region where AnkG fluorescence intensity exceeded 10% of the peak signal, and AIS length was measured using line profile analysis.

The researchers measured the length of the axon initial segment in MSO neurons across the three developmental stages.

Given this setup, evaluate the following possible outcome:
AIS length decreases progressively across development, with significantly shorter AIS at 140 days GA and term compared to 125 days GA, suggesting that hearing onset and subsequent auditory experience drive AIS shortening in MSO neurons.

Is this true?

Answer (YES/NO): NO